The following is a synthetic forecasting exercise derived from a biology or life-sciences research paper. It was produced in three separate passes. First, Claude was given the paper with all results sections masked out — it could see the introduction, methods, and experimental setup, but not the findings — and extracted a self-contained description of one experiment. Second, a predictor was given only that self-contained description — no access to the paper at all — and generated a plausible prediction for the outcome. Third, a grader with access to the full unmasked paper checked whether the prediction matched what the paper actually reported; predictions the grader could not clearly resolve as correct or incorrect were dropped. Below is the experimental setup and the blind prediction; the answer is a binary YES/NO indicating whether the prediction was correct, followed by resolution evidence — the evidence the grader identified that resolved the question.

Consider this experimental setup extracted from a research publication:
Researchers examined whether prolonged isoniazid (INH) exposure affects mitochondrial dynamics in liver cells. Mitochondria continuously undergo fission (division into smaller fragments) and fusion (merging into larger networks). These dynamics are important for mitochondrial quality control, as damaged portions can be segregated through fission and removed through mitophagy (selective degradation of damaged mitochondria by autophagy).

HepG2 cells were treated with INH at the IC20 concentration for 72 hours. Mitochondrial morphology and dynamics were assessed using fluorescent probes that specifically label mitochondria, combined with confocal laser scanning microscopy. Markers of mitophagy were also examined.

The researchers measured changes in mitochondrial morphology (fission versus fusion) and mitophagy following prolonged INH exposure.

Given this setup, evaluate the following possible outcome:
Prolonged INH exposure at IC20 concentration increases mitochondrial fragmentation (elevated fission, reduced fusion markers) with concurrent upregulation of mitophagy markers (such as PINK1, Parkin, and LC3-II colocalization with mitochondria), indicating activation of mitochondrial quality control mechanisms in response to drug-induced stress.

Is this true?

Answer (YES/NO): NO